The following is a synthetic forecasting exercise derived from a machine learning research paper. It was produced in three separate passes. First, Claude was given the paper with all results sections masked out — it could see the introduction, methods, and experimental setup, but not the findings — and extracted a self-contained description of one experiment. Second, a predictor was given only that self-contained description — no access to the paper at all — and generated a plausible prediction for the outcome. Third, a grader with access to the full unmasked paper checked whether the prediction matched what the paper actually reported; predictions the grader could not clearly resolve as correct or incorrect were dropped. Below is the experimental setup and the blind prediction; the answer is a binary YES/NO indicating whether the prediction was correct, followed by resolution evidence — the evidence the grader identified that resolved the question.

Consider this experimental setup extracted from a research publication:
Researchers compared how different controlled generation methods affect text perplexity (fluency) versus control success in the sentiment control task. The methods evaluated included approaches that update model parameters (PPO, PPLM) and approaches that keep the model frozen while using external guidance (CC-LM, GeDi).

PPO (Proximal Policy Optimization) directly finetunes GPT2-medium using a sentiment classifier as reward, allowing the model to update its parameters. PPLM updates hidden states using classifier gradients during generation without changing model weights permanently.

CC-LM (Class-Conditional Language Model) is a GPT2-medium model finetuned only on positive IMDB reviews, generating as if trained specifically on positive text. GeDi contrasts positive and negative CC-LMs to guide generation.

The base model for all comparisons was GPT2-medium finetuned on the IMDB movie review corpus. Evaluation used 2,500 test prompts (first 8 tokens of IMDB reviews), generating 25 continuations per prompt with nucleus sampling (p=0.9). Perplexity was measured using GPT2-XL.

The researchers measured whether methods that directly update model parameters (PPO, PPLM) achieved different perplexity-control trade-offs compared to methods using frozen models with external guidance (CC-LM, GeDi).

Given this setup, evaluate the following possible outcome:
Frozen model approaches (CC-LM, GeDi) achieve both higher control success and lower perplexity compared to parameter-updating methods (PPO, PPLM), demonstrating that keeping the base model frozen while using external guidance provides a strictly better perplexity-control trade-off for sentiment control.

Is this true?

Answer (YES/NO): NO